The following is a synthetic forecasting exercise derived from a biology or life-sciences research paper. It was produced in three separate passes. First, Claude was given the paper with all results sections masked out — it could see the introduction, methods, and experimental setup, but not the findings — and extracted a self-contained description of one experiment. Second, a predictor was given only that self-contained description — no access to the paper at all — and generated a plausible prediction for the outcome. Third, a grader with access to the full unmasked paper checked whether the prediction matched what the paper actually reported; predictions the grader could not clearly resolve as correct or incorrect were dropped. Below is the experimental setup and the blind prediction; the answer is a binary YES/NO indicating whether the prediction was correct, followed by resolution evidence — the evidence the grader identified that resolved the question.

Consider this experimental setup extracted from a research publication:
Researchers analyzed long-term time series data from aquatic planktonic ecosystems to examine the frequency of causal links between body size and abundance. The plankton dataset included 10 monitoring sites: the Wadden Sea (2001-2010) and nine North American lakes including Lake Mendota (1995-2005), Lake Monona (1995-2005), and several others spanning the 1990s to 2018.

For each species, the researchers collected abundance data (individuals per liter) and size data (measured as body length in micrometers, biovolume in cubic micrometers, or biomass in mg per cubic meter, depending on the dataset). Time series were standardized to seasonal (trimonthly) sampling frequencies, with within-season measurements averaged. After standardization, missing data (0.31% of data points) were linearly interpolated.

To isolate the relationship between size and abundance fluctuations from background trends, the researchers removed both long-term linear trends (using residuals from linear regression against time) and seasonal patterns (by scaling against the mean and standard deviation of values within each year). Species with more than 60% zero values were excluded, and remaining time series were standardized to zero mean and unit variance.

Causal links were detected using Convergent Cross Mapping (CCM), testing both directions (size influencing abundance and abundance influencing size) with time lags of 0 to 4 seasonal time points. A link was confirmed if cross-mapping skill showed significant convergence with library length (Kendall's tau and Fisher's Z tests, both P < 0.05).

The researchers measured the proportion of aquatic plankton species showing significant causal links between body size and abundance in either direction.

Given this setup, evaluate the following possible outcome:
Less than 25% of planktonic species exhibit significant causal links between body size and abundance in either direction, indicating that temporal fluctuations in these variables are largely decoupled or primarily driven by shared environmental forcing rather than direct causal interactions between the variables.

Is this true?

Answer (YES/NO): YES